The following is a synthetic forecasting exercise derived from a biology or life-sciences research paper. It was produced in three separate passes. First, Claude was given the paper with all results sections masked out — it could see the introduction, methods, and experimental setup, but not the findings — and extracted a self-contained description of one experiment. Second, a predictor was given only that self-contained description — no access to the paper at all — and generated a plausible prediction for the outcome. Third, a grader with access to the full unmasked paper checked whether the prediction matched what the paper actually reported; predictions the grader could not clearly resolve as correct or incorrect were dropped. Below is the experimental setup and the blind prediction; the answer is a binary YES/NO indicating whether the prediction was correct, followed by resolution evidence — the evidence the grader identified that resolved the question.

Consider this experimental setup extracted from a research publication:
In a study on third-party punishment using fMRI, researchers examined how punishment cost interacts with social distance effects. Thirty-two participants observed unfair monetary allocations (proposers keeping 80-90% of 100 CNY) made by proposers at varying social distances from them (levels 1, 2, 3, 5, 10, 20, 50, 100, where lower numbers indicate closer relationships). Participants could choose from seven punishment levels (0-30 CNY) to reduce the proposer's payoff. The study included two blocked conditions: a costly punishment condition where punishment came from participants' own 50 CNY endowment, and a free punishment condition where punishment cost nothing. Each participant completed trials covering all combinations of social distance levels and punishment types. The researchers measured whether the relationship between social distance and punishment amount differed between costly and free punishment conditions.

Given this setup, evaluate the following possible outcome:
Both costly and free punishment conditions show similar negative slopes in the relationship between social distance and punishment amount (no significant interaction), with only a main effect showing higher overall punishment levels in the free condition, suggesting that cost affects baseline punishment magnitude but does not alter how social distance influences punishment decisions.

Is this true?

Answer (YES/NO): NO